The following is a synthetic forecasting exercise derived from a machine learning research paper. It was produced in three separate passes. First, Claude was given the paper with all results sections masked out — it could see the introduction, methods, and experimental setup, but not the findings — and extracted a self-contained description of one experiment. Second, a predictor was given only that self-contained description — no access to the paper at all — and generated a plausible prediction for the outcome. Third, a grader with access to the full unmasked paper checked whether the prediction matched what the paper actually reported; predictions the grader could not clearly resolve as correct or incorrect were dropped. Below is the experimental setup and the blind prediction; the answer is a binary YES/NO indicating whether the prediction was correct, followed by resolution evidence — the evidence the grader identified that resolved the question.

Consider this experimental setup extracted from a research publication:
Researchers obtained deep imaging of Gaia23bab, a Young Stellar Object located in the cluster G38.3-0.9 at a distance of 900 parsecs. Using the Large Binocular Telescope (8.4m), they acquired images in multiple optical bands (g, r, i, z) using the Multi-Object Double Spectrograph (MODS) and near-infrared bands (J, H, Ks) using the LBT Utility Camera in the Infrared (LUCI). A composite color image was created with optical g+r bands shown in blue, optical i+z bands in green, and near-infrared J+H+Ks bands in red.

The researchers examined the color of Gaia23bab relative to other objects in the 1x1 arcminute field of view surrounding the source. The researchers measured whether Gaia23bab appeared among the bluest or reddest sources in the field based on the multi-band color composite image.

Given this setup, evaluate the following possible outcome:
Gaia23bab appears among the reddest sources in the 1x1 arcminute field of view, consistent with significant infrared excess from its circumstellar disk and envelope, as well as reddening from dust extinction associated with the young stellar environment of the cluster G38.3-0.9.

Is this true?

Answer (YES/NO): NO